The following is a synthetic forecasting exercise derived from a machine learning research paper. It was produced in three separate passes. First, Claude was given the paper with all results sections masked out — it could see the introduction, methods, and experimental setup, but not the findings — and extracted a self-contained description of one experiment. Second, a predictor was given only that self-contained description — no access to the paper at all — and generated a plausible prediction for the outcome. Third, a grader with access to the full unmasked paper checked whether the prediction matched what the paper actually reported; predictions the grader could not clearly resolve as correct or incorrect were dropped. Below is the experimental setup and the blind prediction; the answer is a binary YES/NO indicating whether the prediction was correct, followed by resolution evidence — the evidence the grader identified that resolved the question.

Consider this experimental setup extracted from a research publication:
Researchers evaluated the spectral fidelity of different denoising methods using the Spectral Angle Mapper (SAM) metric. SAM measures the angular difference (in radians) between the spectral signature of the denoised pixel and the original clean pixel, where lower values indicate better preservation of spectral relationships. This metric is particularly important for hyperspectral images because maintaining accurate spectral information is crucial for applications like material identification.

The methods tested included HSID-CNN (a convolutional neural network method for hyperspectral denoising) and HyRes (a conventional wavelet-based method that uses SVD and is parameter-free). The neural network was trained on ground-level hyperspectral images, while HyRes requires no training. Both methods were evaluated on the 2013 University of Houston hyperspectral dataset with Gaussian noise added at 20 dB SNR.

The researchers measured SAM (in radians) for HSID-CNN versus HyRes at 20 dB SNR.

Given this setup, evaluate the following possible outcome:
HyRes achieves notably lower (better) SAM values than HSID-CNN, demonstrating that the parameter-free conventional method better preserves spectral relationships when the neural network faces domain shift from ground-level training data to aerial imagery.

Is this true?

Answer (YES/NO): YES